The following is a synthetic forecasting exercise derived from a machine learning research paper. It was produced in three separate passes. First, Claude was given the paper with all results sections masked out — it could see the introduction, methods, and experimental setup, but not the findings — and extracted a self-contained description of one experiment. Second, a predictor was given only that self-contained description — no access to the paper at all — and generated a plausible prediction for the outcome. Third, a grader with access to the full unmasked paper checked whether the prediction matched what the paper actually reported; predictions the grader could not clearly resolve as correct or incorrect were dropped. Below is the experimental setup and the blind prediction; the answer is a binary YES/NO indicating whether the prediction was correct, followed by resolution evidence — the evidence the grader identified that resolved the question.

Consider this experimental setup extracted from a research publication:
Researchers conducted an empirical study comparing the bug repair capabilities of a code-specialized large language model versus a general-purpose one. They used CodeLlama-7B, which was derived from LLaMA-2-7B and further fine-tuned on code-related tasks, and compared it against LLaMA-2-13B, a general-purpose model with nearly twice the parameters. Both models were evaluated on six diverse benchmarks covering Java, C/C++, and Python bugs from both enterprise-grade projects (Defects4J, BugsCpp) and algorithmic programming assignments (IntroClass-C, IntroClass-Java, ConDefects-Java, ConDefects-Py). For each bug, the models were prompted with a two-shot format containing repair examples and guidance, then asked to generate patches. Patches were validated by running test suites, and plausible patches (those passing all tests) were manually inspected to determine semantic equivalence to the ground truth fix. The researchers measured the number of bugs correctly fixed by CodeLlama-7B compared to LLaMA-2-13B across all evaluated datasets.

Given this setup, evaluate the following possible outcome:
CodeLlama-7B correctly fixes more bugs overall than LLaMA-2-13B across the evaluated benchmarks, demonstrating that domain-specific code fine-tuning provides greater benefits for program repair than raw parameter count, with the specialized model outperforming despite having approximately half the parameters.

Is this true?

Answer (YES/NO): YES